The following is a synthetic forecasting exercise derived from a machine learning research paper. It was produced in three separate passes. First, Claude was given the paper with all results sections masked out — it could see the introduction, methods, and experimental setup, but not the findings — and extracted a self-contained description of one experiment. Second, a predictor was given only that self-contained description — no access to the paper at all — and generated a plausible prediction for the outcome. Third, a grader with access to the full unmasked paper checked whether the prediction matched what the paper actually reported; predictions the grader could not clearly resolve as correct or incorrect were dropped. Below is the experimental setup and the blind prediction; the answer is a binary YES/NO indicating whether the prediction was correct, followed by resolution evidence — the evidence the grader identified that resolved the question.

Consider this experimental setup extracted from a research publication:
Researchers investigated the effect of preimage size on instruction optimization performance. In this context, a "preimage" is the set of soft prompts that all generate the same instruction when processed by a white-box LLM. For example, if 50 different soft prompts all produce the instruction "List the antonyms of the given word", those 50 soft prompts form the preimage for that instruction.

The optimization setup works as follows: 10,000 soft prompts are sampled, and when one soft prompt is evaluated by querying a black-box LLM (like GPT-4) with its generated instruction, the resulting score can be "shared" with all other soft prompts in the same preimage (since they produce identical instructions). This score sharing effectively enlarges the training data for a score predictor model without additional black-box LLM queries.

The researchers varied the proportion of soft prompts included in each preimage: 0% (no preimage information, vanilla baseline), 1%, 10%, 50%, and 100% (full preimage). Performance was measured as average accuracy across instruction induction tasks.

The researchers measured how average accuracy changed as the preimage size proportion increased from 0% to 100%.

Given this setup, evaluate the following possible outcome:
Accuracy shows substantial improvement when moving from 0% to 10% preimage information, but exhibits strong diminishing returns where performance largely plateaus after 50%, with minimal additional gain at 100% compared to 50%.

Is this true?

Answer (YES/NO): NO